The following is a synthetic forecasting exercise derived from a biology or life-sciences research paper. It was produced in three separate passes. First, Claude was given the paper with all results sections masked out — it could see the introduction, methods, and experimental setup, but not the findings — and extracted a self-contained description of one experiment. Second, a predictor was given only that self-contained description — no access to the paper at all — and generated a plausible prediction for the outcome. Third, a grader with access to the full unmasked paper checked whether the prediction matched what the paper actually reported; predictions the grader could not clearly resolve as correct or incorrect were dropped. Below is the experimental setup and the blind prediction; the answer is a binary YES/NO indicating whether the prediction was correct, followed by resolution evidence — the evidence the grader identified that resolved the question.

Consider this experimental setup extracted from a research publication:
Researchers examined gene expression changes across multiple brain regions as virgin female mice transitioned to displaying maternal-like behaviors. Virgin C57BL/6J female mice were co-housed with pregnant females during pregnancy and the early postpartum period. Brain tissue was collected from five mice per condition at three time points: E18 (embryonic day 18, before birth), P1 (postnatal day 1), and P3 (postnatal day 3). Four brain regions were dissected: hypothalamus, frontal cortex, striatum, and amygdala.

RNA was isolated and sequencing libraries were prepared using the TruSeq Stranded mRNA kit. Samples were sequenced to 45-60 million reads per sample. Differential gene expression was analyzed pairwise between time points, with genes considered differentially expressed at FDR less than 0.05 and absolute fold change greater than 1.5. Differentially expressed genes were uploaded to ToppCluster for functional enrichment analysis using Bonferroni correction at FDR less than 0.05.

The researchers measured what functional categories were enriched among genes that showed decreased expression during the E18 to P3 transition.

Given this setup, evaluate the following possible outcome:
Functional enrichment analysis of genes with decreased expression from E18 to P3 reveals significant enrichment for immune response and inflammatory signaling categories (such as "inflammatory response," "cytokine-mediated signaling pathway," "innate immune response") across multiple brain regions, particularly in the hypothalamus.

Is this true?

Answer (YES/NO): NO